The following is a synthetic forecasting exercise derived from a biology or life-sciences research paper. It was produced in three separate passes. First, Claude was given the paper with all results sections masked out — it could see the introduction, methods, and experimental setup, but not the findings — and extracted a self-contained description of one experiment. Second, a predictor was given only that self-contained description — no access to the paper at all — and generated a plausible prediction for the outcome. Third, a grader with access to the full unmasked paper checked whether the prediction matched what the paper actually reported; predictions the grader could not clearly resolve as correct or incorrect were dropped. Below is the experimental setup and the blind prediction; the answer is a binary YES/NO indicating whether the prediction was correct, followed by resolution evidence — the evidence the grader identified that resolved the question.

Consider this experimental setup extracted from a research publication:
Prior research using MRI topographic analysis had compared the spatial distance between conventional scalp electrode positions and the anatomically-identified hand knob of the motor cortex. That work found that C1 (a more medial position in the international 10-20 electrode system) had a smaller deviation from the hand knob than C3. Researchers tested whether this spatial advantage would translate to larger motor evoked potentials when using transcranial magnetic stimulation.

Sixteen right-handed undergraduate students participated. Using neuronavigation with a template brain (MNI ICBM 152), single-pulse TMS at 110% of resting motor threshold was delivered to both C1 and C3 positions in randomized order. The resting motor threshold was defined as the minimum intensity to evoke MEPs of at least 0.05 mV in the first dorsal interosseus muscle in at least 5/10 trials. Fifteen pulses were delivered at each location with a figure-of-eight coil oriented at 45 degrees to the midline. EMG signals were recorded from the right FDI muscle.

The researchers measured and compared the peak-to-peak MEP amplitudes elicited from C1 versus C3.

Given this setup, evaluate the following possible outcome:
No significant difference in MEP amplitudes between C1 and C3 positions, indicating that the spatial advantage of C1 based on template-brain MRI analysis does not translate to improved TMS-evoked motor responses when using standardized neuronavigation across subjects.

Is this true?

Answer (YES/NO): NO